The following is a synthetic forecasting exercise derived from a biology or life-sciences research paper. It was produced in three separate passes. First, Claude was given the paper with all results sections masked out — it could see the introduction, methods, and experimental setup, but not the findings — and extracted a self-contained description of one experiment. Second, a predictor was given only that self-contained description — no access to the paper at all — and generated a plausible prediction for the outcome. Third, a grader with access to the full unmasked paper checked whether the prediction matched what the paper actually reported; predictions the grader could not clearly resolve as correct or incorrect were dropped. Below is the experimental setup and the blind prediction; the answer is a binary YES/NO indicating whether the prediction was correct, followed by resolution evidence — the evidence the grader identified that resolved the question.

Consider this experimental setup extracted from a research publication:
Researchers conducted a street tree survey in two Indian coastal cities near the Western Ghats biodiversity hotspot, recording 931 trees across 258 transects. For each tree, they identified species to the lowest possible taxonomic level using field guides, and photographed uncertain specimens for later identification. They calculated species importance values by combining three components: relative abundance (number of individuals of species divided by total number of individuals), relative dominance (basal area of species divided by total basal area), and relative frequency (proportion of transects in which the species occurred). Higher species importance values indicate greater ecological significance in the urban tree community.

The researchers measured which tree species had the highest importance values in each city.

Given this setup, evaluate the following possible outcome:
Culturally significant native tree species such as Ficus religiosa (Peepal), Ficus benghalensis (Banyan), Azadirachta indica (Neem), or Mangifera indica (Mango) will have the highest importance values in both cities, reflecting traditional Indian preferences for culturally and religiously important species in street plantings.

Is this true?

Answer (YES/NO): NO